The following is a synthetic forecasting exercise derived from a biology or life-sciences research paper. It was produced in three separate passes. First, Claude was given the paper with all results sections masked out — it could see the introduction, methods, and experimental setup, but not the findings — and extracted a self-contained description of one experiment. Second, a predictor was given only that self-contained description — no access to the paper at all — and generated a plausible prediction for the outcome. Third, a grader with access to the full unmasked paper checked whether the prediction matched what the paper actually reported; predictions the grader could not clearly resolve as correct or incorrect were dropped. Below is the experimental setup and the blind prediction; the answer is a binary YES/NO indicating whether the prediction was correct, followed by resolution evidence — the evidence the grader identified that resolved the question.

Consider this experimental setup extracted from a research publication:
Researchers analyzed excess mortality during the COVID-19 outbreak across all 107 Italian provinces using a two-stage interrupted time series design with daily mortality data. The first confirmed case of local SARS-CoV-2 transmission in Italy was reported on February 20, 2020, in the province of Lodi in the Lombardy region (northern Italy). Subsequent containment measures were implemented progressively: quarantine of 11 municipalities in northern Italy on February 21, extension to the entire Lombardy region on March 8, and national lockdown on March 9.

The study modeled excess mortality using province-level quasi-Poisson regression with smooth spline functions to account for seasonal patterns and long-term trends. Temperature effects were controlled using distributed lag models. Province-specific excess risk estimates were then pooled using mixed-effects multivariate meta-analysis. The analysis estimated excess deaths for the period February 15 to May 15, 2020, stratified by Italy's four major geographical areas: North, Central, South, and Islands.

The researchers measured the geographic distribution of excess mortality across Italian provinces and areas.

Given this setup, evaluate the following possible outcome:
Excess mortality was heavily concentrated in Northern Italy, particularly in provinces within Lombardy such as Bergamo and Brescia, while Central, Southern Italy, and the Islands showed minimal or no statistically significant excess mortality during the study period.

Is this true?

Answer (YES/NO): NO